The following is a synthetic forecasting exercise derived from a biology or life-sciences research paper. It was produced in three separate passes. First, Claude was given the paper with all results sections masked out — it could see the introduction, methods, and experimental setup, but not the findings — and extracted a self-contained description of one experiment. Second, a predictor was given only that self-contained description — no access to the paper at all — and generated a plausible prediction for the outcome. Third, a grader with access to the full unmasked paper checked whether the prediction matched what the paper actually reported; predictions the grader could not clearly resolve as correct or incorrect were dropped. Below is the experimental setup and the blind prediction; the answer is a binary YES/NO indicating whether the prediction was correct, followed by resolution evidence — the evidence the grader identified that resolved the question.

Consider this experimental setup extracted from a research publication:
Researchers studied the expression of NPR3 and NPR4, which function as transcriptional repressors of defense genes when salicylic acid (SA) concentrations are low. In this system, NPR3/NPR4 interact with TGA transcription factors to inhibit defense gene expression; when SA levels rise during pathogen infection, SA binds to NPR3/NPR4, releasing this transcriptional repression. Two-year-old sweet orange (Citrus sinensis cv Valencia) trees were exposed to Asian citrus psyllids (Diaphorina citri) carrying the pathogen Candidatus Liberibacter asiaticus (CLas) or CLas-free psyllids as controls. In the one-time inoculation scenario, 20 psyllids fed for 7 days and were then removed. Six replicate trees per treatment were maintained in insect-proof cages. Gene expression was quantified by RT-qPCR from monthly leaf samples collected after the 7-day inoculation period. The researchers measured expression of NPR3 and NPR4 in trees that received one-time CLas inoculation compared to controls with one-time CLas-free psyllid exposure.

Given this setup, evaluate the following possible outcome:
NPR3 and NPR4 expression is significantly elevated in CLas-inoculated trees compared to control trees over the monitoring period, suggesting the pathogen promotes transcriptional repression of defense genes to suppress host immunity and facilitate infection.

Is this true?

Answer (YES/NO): NO